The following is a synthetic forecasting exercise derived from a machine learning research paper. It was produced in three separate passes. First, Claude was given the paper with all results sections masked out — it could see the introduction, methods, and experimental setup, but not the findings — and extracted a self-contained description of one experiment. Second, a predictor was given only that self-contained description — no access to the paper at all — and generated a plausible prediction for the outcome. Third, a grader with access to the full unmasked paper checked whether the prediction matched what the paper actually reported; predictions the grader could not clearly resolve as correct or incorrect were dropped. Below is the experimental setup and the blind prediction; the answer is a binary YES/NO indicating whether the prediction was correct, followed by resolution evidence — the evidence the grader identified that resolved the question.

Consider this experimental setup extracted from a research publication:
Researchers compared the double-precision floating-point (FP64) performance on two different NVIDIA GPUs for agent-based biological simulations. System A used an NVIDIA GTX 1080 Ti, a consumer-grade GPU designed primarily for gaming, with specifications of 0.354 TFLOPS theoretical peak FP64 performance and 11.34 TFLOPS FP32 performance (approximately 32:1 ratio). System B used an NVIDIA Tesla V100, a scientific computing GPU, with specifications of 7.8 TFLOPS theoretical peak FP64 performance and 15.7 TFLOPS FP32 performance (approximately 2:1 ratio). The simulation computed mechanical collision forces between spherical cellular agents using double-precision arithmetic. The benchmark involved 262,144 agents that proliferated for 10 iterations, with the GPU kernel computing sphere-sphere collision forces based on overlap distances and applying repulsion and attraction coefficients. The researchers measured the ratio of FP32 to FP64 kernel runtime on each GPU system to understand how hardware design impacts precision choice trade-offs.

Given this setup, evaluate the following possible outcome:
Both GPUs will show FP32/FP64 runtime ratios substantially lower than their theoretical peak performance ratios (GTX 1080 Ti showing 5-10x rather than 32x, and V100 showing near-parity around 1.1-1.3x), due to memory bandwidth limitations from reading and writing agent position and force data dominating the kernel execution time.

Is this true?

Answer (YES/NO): NO